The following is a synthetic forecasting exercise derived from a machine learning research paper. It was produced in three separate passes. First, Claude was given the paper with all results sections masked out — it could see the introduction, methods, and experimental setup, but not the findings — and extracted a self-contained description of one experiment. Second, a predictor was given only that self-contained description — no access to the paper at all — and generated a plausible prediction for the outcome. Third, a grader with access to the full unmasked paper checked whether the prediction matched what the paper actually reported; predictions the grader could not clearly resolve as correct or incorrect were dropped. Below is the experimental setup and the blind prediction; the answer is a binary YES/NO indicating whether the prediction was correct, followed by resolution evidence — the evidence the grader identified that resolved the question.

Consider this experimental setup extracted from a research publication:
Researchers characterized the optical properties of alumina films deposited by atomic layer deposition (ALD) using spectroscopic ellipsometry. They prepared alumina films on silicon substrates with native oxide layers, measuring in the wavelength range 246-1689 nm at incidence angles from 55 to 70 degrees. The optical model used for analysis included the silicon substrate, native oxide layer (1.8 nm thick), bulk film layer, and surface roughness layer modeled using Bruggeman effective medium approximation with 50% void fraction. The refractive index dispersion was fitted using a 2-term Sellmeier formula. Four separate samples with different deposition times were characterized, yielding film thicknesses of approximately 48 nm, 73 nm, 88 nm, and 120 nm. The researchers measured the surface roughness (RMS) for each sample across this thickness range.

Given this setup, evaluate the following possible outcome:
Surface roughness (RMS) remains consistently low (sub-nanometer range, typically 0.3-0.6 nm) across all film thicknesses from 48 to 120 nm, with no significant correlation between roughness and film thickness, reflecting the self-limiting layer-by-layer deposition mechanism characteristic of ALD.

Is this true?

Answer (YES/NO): NO